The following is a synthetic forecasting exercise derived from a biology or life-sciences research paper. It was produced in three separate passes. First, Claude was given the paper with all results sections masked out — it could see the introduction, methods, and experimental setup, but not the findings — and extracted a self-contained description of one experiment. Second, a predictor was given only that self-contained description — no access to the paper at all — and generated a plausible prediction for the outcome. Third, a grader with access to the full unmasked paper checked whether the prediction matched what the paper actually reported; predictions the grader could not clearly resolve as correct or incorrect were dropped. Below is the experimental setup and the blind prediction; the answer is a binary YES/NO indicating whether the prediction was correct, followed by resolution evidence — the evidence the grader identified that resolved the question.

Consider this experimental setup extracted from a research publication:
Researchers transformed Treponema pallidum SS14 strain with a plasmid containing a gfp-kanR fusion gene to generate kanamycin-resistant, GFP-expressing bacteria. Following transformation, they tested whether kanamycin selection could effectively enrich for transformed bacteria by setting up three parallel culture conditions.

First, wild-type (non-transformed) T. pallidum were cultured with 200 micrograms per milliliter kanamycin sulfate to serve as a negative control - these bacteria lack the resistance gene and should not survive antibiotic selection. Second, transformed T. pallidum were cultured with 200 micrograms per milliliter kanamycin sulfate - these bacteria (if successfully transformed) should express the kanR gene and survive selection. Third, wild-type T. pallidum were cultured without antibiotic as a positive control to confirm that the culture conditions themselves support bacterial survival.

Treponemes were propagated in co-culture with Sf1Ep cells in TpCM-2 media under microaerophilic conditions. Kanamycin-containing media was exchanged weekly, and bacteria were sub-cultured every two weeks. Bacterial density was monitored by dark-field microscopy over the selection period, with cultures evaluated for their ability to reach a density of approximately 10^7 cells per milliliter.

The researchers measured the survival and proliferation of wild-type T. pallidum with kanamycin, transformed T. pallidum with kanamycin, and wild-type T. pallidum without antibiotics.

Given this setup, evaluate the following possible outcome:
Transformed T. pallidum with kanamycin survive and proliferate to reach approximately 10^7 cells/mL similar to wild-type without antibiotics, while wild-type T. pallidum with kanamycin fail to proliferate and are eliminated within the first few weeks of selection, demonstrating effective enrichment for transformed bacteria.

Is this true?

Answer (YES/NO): YES